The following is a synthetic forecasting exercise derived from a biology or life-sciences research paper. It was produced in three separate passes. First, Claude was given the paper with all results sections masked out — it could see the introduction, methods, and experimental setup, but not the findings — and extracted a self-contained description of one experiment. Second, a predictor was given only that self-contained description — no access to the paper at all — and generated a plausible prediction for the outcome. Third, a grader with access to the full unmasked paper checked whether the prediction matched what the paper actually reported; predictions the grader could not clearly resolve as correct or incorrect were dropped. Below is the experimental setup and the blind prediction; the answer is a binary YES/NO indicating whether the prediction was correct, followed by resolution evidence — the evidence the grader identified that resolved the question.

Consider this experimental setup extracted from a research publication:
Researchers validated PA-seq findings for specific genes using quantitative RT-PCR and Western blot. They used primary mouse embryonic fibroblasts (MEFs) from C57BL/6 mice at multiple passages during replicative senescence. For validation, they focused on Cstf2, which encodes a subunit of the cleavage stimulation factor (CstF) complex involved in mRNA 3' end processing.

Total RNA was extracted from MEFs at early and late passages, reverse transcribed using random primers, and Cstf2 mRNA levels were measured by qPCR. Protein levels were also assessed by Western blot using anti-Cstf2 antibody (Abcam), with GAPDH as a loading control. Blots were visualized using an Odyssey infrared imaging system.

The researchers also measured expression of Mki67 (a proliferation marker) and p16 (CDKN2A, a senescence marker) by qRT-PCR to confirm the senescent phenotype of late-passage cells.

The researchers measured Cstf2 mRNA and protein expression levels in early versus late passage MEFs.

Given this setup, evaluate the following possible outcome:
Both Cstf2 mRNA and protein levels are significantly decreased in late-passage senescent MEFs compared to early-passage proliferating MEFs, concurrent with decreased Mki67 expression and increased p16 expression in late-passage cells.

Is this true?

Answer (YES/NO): YES